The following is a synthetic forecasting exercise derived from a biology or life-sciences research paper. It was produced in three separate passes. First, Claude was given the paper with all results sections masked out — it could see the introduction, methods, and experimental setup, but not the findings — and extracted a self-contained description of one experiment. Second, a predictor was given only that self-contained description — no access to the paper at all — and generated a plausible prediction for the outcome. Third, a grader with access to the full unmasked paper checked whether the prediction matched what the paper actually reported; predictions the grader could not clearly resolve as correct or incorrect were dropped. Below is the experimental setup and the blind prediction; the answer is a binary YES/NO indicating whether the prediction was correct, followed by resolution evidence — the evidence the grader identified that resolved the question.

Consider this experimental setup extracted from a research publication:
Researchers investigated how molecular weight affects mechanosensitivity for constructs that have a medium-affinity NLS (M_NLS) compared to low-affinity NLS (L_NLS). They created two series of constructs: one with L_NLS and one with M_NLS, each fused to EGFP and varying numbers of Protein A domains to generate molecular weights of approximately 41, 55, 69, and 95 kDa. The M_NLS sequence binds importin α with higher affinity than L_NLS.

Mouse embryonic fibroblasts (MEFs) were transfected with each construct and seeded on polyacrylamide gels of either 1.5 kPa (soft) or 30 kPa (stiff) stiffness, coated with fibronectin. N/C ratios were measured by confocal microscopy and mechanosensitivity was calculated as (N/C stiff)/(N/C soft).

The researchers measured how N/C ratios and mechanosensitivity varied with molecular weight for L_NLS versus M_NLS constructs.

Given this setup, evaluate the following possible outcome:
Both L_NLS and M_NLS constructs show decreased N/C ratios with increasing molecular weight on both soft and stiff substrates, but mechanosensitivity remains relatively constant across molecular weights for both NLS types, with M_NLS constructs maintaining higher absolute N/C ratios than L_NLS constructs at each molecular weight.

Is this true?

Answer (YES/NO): NO